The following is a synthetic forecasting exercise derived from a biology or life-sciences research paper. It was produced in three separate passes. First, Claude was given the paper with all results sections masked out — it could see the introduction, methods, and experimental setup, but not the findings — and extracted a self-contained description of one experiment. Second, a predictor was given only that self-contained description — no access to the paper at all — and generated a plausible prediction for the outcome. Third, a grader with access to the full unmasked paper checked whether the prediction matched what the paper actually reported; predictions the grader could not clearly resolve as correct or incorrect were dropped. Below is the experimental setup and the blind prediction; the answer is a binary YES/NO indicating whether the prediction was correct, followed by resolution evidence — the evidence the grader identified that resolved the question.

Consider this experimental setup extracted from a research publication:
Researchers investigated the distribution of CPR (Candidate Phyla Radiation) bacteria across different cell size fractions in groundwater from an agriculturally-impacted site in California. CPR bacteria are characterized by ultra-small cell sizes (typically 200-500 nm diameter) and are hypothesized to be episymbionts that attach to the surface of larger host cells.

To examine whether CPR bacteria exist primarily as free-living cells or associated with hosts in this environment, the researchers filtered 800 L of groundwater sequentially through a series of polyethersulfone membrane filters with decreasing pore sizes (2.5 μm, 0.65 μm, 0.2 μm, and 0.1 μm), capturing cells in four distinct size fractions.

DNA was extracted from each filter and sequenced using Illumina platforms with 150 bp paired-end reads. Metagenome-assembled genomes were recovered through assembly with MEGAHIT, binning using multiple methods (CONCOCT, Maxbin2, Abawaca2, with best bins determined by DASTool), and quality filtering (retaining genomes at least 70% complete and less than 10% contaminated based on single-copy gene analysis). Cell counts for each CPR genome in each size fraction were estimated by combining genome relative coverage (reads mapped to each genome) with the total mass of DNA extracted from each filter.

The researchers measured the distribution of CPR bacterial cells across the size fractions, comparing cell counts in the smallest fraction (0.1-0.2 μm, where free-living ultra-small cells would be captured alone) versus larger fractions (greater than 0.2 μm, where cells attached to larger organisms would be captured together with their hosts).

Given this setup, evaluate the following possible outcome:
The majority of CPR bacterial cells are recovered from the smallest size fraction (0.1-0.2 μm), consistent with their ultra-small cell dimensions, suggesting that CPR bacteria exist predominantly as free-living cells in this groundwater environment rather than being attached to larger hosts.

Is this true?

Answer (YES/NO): YES